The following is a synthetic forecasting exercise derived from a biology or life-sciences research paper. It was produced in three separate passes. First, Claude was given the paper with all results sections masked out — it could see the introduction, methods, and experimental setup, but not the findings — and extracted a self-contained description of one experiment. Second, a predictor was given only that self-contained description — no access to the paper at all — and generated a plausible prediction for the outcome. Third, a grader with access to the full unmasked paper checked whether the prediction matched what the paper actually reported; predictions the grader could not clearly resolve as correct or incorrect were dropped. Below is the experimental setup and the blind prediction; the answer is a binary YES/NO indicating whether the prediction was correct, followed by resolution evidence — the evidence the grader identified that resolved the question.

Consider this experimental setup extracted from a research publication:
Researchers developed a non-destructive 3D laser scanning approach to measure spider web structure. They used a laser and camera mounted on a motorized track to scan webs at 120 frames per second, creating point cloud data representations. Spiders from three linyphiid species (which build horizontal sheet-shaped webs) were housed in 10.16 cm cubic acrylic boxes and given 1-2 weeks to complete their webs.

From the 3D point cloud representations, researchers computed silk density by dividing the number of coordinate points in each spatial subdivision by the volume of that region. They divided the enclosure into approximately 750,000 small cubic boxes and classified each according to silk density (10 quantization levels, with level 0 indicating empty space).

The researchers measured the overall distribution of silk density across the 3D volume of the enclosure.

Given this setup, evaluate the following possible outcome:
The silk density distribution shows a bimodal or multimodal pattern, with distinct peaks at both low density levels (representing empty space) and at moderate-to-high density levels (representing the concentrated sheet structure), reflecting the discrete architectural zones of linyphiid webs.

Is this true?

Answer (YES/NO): NO